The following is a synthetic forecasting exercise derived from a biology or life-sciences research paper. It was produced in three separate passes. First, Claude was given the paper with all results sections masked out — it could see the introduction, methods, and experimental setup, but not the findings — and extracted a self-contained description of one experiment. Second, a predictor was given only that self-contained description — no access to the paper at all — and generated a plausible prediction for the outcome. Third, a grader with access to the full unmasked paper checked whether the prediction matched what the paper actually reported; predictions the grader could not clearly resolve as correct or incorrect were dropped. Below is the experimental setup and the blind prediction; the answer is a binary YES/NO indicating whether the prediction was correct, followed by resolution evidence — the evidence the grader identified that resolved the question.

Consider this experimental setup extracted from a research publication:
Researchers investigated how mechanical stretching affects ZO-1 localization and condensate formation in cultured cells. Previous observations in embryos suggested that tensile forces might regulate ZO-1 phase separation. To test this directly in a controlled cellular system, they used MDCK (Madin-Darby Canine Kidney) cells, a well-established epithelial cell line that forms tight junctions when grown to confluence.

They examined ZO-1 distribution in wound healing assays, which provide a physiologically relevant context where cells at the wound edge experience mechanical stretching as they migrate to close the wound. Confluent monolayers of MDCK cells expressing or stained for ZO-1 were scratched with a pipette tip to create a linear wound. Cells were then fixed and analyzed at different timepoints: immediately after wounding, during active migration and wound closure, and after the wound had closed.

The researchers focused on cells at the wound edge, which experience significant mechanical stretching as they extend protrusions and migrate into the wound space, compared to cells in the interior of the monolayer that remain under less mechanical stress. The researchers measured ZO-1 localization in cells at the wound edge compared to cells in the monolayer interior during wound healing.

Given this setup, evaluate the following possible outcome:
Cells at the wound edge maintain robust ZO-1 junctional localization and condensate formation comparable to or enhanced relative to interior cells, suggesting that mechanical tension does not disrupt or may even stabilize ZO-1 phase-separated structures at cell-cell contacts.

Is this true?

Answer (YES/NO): NO